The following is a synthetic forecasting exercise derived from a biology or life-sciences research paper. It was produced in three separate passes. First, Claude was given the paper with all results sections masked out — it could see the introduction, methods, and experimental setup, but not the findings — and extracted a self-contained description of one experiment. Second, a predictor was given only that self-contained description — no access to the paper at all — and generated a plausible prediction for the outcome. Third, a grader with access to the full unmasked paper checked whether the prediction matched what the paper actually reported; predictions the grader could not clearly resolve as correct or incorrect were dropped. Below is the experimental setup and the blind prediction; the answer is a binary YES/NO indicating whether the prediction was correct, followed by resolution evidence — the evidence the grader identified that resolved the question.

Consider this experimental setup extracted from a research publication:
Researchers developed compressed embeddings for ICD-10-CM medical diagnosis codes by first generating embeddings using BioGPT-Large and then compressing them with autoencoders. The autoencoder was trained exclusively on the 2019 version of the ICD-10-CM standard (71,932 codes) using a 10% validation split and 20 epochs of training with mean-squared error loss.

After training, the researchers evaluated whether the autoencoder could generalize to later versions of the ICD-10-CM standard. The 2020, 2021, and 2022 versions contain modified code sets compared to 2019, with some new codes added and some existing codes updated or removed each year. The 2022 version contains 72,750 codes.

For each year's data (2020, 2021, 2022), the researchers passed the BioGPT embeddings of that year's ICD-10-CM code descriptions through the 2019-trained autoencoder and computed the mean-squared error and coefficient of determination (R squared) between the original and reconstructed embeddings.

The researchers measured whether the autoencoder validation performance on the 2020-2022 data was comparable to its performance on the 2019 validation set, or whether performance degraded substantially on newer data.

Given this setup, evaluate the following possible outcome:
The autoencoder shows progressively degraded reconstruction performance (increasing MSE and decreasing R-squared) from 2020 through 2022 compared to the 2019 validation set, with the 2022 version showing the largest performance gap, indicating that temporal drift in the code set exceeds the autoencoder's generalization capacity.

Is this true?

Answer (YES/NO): NO